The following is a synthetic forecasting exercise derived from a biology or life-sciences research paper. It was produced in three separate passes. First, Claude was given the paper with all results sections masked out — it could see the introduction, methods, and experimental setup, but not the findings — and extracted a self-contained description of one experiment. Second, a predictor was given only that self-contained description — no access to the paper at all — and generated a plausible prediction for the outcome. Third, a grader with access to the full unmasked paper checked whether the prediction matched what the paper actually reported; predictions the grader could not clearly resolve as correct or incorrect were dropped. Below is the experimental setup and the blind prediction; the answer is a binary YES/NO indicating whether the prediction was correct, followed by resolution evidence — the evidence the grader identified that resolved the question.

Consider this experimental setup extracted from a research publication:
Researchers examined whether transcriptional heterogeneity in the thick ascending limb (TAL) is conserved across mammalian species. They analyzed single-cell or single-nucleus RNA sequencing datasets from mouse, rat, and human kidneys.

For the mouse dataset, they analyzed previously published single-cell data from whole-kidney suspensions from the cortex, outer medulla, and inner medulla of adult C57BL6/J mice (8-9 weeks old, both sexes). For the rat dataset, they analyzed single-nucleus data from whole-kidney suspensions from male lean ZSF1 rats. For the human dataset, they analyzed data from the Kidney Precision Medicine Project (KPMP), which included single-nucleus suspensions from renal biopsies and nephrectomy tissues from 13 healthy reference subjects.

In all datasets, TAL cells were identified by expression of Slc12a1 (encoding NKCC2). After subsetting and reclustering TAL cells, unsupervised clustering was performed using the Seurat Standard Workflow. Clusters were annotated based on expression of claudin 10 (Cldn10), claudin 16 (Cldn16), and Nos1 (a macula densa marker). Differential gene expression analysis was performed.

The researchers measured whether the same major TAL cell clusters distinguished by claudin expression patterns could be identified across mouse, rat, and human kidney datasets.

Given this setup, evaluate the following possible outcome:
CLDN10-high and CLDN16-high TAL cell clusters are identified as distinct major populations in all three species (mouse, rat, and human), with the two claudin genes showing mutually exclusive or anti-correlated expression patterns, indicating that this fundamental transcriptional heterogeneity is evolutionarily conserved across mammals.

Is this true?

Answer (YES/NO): YES